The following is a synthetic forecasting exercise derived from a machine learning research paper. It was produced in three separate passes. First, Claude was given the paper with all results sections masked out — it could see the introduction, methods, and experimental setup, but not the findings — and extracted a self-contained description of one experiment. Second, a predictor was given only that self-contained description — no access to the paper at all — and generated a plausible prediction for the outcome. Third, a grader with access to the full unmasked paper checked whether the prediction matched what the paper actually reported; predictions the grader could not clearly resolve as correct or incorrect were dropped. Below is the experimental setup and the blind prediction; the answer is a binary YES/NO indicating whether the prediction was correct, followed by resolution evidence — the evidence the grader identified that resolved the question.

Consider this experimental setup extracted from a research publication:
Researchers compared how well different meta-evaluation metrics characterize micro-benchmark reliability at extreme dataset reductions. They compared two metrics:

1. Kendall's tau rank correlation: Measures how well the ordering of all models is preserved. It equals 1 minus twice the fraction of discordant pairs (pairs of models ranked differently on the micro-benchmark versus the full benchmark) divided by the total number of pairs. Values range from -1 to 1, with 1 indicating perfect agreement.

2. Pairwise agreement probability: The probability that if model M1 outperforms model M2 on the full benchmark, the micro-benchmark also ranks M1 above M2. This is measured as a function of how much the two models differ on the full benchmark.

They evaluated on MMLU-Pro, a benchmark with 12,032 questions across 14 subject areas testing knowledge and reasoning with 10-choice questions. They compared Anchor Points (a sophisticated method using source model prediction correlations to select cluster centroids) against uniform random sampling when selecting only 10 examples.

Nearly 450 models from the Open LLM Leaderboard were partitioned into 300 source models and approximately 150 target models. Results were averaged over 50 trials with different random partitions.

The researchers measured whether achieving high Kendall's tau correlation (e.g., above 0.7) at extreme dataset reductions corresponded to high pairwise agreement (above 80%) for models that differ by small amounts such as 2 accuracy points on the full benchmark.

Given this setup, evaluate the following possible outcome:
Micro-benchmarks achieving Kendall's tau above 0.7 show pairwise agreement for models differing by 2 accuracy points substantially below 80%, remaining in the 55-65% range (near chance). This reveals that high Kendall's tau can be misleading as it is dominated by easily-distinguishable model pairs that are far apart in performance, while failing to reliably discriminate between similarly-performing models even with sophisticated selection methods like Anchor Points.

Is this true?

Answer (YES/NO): YES